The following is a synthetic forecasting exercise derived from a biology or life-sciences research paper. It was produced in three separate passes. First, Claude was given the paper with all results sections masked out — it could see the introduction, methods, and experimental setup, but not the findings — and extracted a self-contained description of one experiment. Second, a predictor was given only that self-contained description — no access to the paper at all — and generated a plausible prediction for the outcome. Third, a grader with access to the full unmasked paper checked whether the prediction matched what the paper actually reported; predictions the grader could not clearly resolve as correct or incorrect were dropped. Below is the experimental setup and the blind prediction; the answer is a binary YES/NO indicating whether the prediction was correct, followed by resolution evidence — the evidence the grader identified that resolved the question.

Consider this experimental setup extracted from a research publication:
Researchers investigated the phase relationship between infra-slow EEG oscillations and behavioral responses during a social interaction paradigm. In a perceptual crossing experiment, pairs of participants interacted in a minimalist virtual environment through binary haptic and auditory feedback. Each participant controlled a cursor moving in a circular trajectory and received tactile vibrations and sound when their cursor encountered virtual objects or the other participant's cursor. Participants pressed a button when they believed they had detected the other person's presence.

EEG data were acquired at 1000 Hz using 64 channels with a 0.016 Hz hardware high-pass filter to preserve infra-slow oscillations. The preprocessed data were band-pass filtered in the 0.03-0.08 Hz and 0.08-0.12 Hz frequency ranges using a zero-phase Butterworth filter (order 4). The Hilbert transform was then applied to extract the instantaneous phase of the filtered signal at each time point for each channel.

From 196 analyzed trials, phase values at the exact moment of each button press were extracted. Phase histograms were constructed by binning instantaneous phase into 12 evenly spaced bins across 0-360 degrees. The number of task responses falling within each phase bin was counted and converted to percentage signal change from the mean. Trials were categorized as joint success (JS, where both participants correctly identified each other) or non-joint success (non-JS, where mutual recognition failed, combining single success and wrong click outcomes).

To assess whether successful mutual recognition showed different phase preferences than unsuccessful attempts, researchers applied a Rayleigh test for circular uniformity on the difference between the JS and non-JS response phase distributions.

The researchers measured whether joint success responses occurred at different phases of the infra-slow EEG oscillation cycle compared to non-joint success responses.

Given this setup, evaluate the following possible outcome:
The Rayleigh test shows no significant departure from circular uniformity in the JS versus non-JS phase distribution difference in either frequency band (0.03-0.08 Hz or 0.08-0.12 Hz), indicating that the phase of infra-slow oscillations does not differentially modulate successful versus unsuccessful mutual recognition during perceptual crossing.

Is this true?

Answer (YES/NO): NO